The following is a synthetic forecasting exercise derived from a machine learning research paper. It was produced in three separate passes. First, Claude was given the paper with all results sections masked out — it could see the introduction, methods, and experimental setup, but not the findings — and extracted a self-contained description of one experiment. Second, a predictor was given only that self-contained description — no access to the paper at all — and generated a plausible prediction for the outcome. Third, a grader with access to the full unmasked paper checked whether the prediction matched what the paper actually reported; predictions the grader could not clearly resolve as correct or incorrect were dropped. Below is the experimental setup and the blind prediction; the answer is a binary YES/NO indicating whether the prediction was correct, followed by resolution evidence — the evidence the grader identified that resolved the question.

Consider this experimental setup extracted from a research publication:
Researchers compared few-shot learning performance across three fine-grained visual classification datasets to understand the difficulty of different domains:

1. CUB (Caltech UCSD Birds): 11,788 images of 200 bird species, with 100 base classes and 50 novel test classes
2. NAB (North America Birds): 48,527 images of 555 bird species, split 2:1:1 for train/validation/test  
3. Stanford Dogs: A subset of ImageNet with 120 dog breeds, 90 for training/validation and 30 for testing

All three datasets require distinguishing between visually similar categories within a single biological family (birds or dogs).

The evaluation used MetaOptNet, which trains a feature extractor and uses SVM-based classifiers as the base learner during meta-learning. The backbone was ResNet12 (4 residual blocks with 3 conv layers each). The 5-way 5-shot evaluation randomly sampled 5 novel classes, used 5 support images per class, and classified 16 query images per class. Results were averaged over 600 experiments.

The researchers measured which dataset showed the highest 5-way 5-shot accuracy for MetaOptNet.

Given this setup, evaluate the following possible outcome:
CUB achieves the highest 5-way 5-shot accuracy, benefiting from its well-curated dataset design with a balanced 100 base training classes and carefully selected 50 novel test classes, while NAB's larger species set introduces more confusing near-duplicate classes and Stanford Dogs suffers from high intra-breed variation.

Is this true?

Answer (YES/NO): NO